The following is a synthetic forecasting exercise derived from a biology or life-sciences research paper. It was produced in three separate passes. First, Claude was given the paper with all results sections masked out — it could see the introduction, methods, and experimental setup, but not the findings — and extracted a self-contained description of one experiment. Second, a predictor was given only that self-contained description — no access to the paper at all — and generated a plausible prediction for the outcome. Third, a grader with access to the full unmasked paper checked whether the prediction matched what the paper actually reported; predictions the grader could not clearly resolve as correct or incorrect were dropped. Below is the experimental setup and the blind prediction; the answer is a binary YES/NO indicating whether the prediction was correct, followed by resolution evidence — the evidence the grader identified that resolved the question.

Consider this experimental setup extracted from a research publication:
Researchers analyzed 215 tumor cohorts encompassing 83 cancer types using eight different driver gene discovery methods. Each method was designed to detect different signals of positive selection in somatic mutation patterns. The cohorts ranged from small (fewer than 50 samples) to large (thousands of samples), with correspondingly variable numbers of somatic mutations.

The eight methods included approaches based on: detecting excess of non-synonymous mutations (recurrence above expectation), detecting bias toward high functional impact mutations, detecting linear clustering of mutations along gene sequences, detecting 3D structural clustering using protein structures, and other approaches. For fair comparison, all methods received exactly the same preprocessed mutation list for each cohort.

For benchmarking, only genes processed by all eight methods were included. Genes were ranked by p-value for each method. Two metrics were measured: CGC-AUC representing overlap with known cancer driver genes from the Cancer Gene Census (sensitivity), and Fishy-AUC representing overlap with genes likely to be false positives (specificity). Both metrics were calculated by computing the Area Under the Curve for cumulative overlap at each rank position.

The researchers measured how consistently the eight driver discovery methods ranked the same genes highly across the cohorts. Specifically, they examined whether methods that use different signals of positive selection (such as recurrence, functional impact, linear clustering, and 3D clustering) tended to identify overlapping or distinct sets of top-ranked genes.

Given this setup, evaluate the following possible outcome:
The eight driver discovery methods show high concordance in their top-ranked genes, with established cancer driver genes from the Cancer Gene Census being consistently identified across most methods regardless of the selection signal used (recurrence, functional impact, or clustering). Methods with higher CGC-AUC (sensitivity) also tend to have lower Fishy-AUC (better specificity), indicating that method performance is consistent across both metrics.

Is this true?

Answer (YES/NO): NO